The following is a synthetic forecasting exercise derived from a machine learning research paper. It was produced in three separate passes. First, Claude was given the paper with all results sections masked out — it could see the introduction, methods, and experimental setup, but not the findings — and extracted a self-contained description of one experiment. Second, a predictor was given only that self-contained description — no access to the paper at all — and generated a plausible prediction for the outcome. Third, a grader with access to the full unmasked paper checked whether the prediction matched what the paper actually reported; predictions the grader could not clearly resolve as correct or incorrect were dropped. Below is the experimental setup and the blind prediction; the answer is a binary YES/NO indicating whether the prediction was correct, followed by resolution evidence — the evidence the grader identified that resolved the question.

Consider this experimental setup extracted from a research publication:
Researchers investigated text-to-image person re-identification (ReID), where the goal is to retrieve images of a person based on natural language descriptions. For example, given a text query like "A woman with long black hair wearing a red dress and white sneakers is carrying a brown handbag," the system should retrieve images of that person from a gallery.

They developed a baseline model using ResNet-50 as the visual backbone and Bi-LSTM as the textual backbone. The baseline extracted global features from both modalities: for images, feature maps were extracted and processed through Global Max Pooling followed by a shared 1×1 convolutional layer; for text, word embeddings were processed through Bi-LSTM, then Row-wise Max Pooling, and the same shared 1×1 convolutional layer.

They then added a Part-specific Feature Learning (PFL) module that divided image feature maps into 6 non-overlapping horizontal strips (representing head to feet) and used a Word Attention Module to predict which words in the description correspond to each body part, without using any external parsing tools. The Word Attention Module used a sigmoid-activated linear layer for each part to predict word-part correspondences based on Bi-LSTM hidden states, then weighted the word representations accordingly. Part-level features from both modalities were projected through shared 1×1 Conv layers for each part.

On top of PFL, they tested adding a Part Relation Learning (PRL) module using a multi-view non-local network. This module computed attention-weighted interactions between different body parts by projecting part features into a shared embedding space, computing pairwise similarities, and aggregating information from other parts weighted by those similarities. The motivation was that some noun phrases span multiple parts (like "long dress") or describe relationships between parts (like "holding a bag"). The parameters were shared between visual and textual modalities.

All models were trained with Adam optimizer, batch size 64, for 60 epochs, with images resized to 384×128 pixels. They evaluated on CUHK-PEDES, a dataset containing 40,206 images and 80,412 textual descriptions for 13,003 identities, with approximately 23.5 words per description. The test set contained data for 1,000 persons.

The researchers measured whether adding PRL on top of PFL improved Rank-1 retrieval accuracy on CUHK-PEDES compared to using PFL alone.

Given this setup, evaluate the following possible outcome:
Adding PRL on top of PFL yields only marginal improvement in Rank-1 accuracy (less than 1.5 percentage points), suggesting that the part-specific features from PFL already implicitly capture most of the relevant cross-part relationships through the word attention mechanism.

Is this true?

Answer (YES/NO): YES